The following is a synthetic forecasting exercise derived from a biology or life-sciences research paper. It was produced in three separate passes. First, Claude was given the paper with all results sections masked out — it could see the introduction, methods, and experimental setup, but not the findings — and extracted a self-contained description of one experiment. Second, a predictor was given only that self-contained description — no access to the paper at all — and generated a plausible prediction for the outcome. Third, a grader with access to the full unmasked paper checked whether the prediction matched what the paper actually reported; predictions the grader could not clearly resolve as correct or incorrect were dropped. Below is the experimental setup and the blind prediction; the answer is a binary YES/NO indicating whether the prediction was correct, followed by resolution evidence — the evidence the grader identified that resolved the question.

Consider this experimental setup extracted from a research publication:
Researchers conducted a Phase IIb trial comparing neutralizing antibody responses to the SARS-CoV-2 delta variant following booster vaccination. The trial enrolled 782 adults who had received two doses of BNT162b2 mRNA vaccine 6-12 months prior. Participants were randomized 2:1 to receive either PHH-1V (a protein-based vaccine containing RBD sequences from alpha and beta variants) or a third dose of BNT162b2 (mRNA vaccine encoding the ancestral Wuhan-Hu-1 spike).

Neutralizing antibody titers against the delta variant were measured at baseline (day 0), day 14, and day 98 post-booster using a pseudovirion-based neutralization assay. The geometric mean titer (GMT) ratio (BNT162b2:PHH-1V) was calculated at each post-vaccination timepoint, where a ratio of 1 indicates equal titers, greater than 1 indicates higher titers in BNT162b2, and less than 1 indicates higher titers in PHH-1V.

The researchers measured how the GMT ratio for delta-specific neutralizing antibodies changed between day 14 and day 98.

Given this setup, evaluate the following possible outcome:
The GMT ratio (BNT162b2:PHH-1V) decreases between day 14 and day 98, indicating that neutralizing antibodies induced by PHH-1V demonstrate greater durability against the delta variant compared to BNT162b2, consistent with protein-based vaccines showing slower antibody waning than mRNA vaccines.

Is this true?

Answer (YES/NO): YES